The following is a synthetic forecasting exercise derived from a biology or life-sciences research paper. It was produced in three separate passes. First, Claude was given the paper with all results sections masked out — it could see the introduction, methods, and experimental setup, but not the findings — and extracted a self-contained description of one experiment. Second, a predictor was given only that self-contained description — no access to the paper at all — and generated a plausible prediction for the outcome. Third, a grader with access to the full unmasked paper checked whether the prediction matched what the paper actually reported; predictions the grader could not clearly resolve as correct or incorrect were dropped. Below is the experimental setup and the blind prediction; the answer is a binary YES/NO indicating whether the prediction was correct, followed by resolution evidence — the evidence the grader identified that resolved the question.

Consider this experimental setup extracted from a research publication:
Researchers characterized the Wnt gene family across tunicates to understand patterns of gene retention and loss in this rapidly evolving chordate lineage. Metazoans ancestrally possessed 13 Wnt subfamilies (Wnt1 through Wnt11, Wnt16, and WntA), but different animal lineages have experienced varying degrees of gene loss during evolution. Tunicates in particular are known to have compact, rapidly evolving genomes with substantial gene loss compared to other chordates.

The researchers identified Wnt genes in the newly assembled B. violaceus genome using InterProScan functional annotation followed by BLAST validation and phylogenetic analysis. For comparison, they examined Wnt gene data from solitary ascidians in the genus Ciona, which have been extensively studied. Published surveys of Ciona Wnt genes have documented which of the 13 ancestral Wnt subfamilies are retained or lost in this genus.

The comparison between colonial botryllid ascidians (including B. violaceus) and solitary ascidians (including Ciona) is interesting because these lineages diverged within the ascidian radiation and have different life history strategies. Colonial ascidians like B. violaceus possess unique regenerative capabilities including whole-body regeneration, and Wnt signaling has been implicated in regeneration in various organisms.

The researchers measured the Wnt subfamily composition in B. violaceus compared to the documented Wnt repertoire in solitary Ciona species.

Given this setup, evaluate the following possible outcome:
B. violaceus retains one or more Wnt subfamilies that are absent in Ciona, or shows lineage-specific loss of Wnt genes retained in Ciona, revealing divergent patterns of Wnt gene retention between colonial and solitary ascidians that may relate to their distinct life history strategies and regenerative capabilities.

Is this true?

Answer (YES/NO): YES